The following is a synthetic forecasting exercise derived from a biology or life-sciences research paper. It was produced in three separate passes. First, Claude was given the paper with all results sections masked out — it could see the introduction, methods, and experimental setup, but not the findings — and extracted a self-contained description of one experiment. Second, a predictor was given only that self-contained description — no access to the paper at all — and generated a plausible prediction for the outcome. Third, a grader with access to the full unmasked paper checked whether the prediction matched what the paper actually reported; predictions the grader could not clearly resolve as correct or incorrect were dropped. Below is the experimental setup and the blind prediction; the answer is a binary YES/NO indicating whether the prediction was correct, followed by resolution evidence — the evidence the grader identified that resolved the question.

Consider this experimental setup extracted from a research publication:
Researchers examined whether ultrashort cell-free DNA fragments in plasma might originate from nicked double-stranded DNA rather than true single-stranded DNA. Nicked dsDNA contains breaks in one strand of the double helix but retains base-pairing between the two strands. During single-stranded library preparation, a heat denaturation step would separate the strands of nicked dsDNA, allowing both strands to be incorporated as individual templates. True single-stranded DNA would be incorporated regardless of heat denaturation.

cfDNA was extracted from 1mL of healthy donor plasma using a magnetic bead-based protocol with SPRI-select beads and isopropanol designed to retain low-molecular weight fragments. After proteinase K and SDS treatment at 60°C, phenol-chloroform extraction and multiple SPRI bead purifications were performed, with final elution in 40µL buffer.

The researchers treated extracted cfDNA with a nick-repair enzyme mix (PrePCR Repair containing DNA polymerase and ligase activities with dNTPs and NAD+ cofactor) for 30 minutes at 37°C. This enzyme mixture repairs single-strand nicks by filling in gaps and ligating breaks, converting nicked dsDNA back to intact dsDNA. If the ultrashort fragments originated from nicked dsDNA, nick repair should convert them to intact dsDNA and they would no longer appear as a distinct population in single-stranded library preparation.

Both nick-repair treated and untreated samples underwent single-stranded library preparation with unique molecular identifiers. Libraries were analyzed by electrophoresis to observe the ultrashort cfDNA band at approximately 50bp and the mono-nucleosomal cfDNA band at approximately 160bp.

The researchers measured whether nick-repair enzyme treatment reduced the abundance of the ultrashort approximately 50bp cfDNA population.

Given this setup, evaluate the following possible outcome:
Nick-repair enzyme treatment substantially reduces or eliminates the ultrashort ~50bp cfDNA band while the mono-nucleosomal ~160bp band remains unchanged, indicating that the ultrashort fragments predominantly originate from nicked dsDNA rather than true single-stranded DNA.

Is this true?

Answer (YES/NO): NO